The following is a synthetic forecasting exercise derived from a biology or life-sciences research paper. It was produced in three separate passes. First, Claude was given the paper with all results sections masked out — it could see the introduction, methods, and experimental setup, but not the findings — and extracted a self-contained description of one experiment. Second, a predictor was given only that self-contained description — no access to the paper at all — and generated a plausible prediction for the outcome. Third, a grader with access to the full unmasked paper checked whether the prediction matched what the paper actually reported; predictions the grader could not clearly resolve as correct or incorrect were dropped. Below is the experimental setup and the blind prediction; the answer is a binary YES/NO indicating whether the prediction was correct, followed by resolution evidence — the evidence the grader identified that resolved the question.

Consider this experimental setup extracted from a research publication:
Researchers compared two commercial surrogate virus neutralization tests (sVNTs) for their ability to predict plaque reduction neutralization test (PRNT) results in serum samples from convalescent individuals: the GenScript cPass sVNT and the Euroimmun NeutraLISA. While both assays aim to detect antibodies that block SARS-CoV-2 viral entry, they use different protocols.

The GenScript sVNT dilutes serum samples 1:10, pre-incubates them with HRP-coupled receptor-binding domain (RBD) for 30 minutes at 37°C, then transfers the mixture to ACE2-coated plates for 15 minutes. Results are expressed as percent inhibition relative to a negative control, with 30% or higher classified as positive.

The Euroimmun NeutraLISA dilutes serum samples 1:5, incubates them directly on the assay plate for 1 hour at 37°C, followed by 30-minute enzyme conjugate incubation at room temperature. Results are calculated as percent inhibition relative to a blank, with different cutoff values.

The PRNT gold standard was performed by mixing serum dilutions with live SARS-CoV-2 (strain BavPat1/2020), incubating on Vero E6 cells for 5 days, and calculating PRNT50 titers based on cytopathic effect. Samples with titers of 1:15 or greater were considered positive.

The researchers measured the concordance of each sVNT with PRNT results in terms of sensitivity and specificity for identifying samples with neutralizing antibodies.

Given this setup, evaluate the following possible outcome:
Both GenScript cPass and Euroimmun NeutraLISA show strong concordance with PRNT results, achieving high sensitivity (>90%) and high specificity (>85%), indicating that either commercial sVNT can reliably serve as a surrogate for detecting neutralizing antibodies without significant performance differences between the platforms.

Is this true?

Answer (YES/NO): NO